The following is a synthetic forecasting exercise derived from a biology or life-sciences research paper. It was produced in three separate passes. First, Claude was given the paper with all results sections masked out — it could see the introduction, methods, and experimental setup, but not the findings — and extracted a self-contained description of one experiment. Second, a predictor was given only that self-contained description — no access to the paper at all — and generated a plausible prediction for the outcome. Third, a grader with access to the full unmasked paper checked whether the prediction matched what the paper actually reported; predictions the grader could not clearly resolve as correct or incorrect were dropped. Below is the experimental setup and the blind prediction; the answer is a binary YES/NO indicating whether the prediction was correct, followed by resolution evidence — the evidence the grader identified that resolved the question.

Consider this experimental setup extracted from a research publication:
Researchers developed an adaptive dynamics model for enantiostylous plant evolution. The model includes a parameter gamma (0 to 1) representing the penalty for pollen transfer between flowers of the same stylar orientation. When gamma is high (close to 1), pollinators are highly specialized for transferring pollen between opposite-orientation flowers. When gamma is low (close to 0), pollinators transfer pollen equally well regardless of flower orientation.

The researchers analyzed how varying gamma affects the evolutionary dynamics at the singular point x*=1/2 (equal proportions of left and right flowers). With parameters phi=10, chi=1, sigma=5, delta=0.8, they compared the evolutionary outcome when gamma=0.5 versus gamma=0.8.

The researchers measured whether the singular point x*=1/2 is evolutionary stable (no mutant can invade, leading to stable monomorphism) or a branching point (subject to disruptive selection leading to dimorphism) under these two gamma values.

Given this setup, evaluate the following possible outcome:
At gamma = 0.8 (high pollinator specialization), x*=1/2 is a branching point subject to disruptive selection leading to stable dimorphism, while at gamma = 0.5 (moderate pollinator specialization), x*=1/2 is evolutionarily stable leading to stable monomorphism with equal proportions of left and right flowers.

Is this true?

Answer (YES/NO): NO